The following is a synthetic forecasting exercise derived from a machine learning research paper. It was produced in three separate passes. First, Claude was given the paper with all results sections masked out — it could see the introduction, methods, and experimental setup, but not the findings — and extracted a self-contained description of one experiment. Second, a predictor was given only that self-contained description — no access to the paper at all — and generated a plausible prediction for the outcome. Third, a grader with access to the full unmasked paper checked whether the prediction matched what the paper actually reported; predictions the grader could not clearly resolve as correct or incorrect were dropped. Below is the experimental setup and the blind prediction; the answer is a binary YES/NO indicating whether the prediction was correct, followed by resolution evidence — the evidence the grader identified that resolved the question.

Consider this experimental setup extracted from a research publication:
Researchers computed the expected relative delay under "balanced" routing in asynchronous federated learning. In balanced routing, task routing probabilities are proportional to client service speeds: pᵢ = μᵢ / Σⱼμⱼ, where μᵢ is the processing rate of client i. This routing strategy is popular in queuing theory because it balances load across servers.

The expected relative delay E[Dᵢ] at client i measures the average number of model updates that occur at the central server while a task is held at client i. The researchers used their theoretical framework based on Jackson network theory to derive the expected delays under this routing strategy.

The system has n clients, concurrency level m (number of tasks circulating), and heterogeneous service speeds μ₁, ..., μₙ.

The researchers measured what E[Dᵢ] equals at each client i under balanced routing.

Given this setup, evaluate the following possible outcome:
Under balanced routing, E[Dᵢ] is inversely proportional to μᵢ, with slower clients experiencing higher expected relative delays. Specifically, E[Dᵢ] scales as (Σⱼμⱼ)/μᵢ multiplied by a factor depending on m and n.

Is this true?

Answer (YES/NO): NO